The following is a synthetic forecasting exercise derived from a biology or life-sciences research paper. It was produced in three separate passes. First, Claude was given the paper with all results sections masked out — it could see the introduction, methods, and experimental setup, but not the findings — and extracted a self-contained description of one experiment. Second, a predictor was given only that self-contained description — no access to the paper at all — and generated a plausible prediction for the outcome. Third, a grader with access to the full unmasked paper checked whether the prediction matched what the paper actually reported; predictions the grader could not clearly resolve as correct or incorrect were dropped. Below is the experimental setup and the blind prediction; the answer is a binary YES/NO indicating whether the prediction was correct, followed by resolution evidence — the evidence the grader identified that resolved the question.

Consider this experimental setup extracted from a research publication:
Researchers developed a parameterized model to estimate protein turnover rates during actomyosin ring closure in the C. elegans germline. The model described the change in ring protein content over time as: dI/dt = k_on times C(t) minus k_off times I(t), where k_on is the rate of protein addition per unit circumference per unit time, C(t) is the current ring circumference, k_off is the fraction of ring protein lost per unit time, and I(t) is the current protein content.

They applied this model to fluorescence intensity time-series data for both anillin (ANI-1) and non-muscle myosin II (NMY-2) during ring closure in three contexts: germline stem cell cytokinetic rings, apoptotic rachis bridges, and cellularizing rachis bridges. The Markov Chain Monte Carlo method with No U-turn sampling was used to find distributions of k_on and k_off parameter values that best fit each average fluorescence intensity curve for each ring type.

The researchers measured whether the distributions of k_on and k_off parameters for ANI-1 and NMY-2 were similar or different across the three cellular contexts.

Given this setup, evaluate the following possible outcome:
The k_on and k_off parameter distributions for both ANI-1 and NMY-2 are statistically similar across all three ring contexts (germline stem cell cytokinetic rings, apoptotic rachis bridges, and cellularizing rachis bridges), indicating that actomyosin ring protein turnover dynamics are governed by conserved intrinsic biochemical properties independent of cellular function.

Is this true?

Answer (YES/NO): NO